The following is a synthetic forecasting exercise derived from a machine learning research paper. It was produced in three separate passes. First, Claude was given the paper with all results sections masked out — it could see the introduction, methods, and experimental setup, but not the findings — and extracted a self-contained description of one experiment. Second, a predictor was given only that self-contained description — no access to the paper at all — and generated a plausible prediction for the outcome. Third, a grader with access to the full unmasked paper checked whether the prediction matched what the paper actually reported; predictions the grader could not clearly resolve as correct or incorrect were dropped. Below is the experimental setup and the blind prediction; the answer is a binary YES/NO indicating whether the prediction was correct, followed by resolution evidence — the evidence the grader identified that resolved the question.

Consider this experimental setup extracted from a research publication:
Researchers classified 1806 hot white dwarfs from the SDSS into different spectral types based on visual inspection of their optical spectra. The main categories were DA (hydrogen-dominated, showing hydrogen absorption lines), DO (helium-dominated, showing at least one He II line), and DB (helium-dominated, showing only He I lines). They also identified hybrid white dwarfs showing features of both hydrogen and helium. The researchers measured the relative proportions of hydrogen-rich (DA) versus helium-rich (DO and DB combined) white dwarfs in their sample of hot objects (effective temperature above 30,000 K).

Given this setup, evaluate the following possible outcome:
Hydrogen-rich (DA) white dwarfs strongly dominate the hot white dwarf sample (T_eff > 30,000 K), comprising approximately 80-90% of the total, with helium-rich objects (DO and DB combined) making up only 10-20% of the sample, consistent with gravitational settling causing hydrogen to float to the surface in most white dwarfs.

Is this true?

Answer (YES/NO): NO